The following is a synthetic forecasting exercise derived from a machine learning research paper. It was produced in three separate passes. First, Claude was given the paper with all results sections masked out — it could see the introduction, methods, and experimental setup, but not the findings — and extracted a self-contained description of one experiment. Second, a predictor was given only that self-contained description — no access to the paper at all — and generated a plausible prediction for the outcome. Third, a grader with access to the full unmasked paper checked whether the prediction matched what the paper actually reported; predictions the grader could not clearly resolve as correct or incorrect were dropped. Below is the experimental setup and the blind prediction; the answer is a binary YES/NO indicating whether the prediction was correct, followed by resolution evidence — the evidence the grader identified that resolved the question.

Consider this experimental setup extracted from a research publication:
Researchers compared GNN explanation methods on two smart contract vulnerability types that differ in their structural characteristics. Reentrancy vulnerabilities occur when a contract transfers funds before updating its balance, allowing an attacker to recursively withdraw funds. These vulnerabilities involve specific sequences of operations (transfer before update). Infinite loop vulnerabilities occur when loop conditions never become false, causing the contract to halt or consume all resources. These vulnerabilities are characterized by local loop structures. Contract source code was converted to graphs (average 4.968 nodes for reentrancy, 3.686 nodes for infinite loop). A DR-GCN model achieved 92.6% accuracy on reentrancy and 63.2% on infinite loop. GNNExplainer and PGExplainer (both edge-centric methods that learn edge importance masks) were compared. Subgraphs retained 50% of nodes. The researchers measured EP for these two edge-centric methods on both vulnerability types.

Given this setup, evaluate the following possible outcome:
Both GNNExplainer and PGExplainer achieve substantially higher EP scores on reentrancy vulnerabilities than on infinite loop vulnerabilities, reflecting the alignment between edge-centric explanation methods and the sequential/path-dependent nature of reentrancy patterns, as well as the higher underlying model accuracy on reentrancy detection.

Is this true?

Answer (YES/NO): YES